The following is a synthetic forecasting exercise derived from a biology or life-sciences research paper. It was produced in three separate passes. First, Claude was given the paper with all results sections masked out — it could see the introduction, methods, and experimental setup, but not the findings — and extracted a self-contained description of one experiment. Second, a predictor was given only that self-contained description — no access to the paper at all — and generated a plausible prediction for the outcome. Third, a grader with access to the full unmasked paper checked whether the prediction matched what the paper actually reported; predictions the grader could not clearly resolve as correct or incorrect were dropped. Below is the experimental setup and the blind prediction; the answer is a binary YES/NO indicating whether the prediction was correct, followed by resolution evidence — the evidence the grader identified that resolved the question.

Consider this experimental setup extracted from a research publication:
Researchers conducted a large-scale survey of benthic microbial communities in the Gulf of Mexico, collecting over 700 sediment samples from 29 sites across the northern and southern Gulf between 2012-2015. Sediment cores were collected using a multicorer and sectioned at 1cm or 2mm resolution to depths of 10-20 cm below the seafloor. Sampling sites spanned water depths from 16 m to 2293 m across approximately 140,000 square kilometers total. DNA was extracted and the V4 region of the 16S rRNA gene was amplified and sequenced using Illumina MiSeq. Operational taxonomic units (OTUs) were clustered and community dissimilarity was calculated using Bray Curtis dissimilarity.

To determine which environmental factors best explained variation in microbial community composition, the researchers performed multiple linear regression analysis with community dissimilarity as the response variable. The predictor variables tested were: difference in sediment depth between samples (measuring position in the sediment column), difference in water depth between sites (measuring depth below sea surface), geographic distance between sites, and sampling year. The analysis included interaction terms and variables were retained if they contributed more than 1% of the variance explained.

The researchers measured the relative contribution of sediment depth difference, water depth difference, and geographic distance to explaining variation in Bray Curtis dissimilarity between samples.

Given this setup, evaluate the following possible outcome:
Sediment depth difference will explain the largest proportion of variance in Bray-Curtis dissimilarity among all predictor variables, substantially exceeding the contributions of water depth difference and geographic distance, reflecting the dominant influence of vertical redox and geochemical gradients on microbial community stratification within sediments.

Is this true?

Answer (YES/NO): NO